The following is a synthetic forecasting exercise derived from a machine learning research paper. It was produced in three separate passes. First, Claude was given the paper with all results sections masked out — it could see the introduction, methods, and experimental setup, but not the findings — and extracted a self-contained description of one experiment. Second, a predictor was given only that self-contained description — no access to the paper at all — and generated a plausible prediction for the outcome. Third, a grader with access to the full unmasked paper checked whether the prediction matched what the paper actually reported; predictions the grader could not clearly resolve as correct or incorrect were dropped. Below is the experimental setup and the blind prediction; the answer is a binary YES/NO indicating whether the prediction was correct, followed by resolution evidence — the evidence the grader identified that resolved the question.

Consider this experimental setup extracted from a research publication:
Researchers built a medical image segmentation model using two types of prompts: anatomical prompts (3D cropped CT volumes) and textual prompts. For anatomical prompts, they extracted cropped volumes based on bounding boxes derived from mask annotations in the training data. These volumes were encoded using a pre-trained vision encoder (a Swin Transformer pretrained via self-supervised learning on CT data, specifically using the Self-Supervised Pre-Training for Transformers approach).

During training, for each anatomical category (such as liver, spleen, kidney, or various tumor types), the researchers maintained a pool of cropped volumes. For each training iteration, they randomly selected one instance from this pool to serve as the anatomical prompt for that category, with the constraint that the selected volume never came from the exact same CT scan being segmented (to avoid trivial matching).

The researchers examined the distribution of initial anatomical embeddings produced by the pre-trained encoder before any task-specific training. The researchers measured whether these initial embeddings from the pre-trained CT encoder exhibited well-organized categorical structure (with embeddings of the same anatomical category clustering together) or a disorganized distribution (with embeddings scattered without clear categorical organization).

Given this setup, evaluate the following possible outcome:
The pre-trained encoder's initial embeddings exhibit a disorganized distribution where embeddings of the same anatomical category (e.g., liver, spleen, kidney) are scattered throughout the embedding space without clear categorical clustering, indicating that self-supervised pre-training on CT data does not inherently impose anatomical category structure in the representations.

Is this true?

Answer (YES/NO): YES